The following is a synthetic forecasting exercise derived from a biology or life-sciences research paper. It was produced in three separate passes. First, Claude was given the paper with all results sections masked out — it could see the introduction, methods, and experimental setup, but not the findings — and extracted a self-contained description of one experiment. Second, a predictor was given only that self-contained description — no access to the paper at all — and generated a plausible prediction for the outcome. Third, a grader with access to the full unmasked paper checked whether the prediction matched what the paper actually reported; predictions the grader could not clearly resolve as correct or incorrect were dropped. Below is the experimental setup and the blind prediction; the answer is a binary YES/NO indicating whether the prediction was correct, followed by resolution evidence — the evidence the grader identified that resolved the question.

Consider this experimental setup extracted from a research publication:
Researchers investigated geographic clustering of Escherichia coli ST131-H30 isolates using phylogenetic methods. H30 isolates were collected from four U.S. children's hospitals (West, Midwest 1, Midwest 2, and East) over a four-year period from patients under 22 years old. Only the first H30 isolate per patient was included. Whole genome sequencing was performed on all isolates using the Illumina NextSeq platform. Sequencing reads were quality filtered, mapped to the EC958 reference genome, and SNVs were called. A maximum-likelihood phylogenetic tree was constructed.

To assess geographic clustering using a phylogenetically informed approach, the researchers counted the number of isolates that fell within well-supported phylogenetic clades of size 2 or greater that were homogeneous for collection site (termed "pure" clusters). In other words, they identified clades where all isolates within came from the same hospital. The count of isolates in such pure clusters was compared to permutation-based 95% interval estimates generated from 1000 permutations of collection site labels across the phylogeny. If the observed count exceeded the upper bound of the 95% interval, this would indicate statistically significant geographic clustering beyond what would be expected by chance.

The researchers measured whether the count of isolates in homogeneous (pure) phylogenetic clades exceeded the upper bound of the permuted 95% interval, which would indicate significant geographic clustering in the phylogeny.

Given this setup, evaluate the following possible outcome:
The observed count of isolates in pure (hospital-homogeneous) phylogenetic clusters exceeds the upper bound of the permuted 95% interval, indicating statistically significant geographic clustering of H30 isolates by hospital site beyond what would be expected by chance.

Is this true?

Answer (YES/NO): YES